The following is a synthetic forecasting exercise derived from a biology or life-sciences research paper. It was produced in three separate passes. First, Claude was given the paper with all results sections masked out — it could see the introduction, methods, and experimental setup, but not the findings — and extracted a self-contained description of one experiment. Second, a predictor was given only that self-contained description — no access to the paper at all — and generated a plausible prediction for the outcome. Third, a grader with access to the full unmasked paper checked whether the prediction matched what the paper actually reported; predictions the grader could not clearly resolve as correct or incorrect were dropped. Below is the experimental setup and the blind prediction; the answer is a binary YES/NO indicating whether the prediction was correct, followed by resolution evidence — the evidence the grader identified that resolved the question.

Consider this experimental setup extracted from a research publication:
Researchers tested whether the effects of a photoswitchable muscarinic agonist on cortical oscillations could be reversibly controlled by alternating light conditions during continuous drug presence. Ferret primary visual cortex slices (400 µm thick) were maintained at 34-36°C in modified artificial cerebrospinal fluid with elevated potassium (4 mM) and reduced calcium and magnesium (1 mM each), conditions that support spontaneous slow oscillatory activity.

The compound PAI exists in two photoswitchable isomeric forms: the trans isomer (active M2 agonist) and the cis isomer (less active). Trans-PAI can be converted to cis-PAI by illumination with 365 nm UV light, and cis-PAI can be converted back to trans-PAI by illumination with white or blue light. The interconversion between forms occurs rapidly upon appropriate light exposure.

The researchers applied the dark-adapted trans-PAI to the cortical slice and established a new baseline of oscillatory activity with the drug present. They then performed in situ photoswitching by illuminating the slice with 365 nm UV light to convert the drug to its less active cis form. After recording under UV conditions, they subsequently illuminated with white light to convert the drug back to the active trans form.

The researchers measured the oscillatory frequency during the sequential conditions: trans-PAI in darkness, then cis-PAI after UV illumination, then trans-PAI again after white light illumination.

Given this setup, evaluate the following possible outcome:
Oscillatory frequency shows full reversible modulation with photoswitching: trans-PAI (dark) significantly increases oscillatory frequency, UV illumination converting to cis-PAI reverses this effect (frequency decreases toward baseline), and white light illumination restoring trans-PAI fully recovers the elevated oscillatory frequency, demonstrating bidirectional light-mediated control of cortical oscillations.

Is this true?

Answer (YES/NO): NO